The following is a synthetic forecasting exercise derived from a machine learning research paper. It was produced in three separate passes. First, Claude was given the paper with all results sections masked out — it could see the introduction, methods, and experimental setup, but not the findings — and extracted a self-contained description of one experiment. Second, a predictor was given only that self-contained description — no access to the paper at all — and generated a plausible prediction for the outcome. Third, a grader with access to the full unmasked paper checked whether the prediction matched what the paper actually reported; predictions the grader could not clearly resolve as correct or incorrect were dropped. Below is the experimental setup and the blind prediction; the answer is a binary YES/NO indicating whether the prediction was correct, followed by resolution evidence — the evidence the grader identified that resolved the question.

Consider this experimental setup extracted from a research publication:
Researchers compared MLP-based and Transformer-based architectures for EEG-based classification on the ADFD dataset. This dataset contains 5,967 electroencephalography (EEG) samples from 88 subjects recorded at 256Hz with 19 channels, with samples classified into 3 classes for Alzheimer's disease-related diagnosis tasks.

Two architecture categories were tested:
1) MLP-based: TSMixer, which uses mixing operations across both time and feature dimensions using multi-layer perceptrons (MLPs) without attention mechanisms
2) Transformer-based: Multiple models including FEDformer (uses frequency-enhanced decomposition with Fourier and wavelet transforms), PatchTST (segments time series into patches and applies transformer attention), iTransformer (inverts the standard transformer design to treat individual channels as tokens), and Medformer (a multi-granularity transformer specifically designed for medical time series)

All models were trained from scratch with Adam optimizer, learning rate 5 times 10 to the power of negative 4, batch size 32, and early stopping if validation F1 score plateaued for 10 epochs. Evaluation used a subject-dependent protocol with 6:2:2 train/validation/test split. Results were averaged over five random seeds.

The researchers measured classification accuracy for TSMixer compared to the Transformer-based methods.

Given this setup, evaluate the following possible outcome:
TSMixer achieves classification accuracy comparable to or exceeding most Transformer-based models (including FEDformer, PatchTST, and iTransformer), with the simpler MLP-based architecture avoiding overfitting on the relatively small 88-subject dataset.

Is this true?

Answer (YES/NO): YES